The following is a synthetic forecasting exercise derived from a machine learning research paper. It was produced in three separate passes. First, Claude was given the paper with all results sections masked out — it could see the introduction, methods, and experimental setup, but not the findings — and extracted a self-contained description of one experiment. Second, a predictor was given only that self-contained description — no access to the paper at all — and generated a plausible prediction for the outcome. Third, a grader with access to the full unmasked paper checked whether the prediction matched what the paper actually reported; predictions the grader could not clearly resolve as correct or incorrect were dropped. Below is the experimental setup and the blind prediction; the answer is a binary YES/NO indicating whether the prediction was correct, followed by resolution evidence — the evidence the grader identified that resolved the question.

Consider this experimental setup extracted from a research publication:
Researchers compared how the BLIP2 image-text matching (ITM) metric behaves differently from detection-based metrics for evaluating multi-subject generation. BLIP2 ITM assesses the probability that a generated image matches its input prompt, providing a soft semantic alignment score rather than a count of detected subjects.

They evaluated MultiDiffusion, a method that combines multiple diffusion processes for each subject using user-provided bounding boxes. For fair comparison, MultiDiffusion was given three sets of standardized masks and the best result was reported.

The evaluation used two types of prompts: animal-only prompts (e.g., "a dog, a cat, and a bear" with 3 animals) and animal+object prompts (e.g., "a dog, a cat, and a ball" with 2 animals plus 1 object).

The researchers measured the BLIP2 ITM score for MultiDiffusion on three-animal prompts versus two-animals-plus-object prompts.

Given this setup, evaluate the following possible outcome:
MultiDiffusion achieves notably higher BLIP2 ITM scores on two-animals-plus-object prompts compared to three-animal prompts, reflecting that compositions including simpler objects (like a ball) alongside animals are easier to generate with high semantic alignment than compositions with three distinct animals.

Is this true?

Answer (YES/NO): NO